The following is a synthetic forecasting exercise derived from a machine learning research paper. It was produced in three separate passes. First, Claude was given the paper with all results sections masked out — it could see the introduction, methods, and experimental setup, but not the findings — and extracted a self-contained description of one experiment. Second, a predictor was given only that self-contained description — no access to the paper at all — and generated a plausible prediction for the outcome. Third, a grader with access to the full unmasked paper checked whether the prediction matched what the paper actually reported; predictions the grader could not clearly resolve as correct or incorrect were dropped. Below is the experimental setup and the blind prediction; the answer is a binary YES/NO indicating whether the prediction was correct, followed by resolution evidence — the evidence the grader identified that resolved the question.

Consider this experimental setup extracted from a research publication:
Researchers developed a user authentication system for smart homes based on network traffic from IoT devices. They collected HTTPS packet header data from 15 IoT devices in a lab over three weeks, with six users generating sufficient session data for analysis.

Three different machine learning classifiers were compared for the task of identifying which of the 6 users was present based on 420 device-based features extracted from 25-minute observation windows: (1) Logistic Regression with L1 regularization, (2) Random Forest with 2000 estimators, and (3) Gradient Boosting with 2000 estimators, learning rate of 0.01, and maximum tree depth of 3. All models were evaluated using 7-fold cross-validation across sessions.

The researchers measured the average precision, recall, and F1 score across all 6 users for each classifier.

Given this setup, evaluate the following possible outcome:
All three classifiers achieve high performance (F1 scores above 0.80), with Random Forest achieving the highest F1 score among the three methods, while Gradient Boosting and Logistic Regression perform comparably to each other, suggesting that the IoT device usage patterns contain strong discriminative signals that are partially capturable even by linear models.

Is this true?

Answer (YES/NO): NO